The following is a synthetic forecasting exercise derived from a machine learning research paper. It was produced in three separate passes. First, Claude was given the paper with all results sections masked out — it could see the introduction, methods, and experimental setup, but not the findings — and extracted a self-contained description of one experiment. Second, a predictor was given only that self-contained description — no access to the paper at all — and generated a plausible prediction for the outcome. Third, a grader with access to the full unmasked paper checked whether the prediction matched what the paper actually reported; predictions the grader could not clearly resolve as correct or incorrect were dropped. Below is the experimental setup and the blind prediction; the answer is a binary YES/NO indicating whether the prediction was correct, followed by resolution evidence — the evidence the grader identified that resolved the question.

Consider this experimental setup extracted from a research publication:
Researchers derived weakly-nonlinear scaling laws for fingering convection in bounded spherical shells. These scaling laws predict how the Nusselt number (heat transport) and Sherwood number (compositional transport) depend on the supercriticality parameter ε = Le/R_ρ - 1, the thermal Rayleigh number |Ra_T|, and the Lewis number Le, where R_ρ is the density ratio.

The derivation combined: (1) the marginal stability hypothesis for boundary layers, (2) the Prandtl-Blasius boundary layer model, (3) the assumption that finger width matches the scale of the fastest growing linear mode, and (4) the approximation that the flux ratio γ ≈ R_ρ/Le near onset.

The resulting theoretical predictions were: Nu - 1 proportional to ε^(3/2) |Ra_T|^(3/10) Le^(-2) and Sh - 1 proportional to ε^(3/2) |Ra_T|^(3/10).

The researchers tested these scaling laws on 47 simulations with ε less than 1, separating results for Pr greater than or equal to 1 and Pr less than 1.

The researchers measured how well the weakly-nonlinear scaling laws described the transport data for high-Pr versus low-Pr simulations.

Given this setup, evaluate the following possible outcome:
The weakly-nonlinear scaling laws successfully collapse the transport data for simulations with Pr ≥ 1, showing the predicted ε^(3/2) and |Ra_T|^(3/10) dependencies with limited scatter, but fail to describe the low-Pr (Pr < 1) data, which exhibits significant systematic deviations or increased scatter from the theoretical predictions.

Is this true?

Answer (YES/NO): YES